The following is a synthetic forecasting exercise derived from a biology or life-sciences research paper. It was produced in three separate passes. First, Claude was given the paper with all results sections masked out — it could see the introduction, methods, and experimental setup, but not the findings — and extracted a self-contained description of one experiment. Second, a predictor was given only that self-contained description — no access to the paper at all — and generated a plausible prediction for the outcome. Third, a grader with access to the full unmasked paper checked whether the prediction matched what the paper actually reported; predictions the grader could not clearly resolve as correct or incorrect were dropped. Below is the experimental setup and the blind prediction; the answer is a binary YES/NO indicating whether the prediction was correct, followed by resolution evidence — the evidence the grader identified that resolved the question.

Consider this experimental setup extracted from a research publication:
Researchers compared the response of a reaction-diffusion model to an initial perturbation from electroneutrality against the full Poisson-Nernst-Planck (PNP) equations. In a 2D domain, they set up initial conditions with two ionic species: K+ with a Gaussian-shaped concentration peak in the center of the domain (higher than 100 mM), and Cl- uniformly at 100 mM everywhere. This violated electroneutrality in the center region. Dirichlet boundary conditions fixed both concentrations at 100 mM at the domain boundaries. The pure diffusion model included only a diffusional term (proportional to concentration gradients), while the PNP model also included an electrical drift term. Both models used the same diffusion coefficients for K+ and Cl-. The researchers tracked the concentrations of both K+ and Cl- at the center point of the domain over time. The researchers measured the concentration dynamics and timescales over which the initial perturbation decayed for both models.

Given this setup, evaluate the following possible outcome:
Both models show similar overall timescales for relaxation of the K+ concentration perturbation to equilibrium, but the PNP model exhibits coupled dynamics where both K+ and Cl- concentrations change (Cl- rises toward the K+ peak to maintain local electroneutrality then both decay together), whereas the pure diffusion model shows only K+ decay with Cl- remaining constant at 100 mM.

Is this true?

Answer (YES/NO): NO